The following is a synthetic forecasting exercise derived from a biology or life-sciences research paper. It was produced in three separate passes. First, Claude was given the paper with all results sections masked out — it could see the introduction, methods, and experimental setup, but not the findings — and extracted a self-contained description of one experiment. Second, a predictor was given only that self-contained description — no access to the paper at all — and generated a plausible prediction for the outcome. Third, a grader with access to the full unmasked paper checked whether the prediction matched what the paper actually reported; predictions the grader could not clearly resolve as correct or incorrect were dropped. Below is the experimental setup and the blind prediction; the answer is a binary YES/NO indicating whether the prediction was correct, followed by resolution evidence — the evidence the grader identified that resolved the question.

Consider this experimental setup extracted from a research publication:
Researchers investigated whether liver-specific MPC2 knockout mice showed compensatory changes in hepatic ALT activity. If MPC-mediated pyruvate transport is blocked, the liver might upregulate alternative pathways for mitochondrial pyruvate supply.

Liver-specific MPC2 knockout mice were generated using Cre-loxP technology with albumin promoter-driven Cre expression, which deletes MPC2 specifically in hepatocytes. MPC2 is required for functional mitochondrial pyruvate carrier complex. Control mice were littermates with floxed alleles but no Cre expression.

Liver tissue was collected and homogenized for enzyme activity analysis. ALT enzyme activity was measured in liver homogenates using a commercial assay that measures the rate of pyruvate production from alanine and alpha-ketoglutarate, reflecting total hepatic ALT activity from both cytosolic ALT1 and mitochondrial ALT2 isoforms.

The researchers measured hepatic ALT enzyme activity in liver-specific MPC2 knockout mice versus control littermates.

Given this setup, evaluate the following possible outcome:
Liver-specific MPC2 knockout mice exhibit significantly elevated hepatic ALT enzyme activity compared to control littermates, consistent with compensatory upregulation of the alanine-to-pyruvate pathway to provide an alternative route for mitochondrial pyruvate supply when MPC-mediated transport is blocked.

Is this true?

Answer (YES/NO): YES